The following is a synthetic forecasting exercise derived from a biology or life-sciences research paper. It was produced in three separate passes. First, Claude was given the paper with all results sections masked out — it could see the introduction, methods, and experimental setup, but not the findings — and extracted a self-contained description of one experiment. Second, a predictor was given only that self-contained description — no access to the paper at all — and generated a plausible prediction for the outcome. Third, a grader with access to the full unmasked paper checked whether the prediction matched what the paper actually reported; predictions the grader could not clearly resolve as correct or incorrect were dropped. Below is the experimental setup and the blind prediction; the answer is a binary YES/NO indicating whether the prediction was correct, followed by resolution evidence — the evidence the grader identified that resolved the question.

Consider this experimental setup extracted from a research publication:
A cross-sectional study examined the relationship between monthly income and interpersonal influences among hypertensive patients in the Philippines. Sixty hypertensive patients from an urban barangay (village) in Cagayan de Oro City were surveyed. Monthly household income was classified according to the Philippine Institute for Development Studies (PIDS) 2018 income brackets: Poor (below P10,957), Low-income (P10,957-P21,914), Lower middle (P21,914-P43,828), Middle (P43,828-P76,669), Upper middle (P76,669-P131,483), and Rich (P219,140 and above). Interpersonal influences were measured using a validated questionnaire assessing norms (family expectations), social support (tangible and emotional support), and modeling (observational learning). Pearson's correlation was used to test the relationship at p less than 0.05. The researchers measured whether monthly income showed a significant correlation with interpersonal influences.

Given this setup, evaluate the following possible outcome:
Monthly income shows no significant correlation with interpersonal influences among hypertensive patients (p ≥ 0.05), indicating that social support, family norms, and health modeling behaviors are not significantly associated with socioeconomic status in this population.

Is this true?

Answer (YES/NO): NO